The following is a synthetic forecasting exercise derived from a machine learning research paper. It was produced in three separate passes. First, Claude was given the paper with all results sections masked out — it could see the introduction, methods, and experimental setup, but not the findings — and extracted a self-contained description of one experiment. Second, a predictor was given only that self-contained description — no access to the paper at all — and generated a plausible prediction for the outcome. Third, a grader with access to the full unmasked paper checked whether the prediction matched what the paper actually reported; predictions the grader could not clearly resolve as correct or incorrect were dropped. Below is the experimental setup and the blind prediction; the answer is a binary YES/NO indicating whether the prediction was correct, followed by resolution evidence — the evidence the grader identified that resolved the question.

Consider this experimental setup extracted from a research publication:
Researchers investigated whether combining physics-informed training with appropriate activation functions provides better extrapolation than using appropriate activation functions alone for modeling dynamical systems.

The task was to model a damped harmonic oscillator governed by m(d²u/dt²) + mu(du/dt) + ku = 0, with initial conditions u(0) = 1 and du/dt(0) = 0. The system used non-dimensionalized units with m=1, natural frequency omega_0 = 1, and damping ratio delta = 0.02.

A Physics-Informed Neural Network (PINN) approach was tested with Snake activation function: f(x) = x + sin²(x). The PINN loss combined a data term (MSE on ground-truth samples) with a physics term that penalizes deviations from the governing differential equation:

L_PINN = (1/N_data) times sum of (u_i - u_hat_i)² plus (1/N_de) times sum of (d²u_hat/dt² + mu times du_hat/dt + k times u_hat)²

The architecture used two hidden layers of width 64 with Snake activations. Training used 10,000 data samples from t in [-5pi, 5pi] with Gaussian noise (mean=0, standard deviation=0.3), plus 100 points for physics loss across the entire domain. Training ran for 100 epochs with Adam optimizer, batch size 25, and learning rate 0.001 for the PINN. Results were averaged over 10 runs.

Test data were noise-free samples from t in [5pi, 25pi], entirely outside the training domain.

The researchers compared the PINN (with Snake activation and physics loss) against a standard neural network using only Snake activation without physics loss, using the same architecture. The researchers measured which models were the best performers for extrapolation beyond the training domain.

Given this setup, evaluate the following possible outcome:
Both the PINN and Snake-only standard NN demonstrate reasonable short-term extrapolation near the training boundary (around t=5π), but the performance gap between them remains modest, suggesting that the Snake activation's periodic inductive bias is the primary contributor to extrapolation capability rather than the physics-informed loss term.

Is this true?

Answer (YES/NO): NO